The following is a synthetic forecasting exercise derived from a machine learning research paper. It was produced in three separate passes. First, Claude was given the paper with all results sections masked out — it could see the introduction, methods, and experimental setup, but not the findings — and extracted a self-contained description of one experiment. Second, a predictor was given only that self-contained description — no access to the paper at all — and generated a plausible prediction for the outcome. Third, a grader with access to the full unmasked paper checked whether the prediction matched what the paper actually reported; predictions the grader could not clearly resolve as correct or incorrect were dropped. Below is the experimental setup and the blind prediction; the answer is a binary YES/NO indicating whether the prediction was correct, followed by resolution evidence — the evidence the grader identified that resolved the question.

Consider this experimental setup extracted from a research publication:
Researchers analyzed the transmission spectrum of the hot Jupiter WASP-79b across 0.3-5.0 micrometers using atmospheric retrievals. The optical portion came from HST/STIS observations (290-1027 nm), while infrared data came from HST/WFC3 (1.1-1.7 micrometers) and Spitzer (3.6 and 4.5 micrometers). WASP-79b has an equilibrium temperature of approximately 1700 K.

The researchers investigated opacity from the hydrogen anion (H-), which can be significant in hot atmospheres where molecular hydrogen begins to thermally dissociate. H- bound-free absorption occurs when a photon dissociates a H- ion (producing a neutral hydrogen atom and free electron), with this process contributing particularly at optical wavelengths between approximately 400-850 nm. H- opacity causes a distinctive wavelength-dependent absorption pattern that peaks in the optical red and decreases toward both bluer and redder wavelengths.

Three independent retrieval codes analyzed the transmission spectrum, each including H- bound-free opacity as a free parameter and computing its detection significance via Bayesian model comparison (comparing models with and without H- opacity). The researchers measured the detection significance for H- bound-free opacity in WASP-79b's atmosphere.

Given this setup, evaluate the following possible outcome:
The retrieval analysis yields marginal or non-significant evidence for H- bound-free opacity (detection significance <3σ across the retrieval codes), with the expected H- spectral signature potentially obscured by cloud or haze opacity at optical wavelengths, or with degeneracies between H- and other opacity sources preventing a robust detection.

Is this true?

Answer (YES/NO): NO